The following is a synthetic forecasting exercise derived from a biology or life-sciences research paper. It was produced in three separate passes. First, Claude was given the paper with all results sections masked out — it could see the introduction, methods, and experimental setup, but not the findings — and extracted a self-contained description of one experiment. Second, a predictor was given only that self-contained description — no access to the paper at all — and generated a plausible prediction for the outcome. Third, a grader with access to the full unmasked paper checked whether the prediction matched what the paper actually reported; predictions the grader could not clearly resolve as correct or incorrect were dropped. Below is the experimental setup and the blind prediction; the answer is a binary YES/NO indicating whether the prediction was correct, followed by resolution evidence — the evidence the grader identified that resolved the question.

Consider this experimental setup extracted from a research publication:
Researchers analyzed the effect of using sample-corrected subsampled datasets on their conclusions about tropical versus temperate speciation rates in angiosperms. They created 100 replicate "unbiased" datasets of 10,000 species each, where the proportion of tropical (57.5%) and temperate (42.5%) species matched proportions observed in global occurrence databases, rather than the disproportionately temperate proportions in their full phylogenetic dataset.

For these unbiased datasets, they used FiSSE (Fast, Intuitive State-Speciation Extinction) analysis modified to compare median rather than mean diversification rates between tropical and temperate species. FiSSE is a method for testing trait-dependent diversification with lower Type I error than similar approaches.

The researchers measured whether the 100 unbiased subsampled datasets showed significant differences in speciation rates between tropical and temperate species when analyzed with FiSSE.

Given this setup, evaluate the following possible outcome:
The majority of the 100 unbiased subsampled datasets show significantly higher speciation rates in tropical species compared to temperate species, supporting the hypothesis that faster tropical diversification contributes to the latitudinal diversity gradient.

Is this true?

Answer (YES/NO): NO